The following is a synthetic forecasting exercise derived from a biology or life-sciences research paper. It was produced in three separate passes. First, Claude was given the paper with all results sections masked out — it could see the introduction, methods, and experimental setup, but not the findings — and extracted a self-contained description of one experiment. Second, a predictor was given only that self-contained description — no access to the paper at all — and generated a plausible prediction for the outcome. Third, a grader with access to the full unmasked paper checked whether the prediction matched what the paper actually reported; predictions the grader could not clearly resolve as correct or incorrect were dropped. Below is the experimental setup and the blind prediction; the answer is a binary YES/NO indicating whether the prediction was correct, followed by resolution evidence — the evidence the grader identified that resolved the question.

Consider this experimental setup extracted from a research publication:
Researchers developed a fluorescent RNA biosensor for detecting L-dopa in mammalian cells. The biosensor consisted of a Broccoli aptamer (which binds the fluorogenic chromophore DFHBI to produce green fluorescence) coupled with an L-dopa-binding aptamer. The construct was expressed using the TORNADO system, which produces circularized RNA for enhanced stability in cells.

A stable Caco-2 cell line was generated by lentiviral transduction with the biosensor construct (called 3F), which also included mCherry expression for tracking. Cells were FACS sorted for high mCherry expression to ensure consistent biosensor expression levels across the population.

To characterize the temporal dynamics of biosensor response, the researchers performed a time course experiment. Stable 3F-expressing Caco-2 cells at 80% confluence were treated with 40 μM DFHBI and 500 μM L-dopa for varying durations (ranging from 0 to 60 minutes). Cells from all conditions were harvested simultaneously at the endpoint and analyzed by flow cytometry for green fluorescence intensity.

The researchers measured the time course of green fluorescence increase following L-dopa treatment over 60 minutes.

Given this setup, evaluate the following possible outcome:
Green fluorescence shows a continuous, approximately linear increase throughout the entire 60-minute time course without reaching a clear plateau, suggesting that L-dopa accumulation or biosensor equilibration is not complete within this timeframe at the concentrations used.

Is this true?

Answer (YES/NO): NO